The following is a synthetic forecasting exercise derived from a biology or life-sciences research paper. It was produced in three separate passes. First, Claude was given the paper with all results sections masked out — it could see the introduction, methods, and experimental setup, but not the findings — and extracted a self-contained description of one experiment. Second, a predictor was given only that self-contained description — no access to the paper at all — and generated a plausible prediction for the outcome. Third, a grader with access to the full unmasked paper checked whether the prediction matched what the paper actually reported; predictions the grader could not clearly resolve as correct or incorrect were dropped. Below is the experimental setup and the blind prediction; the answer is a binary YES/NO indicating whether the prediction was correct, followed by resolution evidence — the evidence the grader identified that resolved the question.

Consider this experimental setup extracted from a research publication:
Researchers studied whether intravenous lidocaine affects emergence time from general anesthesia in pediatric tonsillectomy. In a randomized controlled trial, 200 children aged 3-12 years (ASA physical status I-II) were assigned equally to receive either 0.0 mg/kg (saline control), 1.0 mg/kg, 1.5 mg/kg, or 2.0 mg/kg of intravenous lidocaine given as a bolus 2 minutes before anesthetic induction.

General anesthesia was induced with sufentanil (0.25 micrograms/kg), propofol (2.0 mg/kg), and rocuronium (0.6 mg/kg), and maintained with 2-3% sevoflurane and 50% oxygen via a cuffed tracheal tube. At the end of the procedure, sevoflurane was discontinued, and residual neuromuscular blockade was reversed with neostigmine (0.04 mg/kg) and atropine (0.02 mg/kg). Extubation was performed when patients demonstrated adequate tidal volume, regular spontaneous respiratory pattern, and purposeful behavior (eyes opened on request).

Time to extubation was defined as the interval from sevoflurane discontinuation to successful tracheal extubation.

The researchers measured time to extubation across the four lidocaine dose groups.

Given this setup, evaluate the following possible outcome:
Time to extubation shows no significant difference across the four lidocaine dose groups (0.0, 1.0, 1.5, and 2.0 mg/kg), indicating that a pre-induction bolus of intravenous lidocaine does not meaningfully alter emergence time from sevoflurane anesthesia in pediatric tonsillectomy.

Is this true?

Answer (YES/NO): NO